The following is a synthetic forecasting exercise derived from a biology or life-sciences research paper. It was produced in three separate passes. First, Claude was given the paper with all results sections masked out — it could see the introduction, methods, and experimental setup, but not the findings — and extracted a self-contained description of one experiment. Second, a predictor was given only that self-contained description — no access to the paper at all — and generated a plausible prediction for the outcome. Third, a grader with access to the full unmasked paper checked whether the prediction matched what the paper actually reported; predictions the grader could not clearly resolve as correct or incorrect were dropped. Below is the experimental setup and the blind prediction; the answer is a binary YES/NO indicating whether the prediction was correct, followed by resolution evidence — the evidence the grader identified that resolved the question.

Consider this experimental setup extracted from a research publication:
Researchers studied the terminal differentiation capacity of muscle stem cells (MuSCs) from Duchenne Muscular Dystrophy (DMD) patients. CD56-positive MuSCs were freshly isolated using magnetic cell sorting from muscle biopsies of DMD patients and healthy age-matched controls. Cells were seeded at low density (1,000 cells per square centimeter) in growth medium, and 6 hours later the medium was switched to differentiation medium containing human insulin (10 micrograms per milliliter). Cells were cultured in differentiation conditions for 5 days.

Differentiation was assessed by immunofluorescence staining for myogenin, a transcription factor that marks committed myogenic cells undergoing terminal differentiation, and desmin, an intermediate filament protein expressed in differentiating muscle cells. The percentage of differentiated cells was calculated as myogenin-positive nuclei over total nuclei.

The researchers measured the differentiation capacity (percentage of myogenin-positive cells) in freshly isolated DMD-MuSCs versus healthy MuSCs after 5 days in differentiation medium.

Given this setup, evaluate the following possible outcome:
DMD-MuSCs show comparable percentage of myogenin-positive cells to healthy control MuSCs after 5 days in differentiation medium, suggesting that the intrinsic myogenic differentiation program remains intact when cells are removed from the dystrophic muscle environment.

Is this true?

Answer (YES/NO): YES